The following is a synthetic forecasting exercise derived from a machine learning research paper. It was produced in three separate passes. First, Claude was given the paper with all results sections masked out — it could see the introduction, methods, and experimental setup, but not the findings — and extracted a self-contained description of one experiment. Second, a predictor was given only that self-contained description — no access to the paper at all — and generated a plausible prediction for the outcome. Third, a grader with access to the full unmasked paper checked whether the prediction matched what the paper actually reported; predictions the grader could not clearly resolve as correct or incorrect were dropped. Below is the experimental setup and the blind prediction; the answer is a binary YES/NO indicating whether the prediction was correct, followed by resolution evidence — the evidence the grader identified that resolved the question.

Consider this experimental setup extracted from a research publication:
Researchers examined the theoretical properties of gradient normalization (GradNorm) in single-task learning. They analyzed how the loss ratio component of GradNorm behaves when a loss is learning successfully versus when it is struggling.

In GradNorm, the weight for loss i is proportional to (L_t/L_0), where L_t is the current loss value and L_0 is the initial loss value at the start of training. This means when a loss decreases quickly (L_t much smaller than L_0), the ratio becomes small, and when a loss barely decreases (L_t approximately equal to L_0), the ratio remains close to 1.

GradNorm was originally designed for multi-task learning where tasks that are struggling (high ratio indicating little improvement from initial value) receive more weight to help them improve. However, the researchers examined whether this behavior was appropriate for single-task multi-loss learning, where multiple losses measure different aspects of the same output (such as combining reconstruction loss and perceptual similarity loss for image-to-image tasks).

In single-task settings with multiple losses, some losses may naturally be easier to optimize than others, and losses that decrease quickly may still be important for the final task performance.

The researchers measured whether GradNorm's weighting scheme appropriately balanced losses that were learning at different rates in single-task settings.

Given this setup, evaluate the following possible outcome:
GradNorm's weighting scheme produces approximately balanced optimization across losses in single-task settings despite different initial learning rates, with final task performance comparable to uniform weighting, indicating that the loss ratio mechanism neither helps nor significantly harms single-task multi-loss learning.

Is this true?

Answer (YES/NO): NO